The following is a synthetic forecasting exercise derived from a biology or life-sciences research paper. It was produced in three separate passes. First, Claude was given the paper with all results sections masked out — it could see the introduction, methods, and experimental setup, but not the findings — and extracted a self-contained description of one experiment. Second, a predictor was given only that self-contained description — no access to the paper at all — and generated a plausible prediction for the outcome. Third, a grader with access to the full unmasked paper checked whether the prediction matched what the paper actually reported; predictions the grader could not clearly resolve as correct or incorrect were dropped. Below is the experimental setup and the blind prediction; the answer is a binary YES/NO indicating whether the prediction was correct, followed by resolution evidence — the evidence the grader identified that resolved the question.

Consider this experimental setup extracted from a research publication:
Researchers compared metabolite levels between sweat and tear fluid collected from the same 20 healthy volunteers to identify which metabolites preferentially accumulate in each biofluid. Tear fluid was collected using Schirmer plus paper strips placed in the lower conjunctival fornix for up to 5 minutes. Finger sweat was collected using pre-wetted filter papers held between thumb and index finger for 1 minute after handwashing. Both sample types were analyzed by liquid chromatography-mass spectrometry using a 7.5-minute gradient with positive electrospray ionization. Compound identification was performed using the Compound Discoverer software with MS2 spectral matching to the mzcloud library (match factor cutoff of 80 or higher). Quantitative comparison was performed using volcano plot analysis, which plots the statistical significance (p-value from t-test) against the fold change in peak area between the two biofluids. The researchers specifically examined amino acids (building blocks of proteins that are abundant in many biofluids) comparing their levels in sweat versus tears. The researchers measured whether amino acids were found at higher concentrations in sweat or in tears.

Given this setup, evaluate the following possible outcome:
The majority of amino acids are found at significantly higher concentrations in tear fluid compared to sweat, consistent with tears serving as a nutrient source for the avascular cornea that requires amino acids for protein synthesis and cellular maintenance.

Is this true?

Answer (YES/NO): NO